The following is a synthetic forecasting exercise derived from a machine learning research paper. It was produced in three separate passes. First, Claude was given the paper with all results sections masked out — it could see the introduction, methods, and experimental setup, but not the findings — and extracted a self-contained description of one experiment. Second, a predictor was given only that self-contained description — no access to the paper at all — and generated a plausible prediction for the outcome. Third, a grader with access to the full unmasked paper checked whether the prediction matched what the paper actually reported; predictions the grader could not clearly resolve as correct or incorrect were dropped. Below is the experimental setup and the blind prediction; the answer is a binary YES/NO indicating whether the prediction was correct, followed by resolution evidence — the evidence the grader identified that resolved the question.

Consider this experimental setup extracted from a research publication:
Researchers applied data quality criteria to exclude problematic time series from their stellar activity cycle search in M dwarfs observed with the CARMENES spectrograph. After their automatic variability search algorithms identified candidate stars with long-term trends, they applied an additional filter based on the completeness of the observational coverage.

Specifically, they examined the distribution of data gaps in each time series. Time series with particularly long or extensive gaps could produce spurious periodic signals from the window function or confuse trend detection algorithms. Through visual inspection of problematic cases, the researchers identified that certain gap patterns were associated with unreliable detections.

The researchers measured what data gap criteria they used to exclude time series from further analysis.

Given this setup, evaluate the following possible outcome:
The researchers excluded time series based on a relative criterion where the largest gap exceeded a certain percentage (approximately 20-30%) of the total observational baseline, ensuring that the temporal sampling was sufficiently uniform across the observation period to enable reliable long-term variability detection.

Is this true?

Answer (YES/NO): NO